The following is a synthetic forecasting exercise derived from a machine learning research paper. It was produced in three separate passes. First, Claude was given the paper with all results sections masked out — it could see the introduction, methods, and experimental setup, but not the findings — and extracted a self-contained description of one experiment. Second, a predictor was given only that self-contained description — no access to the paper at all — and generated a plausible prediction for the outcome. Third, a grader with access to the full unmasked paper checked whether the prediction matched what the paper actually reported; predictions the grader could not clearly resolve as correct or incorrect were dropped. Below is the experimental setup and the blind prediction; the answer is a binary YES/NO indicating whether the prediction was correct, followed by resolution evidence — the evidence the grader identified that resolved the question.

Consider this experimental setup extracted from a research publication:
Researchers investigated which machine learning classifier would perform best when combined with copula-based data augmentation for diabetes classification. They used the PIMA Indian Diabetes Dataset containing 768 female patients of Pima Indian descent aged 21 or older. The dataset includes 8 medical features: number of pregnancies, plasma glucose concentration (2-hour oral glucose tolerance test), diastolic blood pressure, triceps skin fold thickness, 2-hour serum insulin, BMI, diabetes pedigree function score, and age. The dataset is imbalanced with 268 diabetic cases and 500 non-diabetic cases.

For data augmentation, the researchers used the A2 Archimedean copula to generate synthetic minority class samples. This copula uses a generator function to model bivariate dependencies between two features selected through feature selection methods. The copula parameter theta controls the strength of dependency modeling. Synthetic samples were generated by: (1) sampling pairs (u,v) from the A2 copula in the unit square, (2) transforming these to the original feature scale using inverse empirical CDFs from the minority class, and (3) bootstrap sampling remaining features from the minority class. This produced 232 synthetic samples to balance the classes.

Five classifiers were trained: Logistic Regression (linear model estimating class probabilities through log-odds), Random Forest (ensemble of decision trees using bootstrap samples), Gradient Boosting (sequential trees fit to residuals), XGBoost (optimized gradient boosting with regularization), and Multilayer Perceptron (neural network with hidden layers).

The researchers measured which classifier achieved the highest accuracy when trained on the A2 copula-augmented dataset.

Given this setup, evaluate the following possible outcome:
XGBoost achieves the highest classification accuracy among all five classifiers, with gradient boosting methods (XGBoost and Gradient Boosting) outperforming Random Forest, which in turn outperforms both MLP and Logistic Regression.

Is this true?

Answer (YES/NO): NO